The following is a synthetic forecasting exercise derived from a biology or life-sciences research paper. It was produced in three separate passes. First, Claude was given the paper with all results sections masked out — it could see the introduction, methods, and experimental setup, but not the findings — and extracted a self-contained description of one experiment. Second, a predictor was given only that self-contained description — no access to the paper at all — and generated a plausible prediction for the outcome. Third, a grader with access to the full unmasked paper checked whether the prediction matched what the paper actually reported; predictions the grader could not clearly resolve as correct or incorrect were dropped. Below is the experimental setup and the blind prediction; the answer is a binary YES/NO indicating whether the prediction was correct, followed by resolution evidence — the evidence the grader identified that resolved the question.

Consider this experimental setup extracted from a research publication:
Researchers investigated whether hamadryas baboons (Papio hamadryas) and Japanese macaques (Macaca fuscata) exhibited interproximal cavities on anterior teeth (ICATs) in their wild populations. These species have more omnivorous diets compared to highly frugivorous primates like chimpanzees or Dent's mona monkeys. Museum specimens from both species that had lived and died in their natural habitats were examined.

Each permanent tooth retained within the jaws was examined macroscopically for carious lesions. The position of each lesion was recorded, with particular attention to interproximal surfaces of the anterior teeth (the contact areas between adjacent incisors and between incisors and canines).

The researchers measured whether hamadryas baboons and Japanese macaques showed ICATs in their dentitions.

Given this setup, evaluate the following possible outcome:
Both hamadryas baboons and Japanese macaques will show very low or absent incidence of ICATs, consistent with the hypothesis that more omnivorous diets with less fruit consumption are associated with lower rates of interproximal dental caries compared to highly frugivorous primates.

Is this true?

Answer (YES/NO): YES